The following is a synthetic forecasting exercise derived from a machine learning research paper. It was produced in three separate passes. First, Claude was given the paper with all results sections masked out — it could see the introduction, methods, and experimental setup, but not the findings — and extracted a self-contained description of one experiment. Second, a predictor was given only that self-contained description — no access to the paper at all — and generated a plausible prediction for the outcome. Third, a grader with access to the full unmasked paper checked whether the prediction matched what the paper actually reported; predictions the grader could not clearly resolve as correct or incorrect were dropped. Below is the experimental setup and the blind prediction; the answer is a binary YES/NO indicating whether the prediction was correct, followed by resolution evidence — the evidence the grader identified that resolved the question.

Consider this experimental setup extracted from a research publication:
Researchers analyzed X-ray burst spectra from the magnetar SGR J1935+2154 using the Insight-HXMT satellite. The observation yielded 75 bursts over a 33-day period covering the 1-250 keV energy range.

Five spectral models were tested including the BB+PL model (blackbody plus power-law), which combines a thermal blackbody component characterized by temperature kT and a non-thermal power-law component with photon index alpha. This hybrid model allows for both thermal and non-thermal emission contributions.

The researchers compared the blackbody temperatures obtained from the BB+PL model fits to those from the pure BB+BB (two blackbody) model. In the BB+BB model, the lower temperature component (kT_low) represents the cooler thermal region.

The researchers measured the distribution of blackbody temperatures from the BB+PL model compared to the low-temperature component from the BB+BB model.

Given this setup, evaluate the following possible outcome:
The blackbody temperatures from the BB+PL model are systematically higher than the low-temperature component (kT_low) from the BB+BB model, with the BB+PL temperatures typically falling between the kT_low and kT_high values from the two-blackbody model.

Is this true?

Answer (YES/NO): YES